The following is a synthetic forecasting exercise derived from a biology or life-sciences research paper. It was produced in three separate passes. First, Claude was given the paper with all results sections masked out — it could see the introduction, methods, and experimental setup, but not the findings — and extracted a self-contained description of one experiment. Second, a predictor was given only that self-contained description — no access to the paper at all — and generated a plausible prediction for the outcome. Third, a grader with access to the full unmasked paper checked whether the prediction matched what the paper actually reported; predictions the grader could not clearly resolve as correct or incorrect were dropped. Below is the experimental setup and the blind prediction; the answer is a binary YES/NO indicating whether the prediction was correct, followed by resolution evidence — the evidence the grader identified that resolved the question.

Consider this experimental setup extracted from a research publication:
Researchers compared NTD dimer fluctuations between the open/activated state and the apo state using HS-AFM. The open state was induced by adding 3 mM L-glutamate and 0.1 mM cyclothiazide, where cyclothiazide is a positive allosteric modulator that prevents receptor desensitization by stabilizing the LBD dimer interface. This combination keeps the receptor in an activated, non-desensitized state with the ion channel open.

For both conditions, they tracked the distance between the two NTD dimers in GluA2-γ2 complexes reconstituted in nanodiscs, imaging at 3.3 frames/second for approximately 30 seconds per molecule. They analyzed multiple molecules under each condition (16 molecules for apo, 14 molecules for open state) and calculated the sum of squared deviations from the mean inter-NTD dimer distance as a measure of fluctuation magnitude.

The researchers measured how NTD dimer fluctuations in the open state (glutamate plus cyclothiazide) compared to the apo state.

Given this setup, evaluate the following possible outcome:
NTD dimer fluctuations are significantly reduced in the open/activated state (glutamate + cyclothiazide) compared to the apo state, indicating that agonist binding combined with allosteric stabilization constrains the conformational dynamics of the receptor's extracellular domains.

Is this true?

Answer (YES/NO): NO